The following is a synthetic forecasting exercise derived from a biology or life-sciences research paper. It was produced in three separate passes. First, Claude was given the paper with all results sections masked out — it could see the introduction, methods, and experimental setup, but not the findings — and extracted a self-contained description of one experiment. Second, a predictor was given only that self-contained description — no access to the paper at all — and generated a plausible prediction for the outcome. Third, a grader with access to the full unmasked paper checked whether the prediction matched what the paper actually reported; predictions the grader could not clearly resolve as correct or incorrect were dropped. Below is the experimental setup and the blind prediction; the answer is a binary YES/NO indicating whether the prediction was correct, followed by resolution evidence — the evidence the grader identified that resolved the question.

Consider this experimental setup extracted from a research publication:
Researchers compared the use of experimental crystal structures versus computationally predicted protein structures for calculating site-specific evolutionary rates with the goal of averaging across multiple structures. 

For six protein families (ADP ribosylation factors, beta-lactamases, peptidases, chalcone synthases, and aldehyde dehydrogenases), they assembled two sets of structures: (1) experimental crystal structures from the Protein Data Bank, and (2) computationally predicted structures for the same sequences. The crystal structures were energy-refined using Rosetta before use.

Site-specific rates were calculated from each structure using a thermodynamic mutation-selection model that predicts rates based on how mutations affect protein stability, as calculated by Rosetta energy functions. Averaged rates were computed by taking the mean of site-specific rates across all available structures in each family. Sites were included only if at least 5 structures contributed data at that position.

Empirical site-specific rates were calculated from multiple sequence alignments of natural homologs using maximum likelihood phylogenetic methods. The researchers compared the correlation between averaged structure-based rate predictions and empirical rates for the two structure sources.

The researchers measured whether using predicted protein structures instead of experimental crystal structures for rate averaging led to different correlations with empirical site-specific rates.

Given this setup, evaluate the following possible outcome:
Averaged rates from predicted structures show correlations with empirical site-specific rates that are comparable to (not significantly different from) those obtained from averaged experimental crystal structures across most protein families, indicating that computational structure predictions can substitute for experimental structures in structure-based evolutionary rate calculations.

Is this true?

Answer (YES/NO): NO